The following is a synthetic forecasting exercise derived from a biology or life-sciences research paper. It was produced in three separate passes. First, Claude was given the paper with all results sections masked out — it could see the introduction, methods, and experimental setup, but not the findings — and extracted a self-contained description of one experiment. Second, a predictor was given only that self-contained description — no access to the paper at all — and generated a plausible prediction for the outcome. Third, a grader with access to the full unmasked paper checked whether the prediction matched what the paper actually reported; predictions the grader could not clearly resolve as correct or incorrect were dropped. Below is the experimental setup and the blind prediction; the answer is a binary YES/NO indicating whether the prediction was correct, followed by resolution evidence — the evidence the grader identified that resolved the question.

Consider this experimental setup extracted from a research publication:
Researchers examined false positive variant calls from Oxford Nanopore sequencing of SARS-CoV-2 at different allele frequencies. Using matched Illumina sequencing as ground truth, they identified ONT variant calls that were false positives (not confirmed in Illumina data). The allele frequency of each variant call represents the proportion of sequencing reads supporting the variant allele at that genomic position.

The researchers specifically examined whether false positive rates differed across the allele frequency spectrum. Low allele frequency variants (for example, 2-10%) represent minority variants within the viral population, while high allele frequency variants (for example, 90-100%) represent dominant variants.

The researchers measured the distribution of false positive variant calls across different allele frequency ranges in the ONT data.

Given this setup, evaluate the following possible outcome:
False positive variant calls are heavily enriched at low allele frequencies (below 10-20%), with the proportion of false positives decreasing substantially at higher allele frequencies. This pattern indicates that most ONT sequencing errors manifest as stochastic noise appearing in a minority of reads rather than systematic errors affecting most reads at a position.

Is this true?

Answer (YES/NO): YES